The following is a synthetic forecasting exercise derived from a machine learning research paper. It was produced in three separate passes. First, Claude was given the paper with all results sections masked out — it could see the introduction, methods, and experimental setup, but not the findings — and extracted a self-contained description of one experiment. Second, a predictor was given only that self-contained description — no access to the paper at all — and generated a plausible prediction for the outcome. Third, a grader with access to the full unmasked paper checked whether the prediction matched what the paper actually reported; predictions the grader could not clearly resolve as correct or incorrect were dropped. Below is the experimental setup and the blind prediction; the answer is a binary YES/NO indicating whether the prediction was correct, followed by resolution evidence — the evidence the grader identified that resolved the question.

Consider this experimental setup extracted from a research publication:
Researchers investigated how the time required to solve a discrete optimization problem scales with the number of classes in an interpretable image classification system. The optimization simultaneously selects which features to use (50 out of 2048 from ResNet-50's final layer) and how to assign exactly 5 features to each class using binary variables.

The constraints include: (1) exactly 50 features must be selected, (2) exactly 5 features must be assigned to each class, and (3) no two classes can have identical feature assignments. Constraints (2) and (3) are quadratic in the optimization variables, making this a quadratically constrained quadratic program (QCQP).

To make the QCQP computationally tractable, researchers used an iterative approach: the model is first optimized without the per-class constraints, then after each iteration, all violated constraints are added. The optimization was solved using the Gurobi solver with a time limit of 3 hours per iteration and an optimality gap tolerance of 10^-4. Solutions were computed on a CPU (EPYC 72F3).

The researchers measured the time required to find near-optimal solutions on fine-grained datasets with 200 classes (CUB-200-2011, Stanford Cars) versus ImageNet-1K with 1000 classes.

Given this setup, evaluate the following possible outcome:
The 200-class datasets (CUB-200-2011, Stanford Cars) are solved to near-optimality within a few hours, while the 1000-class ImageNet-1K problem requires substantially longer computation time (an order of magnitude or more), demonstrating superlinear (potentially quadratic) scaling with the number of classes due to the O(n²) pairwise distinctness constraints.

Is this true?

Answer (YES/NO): NO